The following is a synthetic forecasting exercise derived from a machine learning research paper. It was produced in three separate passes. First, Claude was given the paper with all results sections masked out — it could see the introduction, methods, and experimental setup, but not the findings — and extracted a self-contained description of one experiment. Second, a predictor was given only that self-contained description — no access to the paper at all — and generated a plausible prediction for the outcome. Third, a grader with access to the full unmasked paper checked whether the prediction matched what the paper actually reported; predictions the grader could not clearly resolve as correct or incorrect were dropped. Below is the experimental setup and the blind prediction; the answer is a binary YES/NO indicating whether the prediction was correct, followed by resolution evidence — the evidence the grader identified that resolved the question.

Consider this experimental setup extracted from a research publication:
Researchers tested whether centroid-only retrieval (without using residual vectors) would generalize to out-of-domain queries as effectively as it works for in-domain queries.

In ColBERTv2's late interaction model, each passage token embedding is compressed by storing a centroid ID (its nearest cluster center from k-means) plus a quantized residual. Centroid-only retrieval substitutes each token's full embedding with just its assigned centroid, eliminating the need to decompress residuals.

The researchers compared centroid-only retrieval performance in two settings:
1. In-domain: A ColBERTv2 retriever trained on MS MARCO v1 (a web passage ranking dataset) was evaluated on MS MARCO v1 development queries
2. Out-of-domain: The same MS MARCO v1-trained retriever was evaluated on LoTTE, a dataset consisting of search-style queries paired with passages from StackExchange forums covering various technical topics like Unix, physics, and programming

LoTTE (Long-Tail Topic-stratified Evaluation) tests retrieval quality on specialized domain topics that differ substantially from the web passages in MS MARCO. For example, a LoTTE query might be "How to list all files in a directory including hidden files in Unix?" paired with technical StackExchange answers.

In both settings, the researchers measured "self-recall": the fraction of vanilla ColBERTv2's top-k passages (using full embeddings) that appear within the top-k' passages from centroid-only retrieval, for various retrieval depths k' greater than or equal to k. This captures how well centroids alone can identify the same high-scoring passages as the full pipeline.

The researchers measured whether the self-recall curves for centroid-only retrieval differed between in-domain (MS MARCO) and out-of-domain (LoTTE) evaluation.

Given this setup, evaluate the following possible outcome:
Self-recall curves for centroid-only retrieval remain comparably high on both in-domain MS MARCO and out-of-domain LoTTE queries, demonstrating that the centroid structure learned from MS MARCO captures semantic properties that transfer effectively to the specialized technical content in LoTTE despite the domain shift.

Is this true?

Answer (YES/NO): YES